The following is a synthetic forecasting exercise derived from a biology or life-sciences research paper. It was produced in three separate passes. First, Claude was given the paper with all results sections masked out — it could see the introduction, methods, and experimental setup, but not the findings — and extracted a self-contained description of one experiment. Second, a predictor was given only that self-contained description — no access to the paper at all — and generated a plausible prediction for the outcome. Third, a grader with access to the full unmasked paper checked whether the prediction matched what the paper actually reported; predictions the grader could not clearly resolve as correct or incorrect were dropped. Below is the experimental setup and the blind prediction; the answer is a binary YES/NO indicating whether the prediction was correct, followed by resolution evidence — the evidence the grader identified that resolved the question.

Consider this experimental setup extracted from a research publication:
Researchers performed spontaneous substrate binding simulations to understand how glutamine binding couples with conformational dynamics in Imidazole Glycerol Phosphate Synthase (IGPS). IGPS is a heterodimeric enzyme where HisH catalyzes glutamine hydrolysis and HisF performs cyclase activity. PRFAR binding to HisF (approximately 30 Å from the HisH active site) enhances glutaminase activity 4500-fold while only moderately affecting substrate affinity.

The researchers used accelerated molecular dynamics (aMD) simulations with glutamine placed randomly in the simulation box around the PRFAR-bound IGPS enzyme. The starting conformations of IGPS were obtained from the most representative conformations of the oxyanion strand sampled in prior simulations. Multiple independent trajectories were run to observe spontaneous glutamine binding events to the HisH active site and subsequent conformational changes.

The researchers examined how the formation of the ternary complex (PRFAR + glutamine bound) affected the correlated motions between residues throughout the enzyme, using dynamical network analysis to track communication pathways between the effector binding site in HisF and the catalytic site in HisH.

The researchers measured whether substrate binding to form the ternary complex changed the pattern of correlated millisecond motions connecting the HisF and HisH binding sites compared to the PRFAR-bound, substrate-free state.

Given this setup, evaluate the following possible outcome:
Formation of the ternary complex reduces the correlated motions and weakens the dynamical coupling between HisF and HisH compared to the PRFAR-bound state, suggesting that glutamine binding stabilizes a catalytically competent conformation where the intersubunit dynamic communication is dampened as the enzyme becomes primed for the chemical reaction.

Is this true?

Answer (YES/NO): NO